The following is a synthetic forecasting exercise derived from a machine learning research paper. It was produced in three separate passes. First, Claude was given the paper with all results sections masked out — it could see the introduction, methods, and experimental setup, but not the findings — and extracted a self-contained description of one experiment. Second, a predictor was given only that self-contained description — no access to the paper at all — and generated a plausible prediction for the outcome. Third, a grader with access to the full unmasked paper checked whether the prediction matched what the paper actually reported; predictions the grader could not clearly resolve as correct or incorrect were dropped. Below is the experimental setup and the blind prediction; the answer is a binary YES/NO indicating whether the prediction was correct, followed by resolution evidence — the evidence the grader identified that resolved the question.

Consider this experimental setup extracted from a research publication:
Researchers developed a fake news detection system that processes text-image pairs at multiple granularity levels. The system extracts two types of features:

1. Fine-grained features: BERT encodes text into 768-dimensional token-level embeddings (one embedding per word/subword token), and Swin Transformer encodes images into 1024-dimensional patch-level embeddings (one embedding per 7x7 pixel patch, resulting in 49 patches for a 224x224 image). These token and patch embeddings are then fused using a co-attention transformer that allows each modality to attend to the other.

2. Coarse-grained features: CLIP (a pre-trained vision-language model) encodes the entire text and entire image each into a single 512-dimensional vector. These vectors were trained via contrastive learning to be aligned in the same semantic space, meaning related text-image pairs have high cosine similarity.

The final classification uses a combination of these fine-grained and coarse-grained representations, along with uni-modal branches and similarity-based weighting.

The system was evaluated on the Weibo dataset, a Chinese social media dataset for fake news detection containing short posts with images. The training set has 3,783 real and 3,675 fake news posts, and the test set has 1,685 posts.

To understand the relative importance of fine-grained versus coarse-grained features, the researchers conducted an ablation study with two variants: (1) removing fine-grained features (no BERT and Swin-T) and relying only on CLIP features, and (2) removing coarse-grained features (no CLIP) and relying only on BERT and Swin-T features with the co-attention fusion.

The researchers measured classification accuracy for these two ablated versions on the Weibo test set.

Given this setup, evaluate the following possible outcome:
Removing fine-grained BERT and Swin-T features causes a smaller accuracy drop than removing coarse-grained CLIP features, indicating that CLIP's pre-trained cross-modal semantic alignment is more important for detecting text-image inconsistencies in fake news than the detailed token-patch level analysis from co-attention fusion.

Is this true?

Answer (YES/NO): NO